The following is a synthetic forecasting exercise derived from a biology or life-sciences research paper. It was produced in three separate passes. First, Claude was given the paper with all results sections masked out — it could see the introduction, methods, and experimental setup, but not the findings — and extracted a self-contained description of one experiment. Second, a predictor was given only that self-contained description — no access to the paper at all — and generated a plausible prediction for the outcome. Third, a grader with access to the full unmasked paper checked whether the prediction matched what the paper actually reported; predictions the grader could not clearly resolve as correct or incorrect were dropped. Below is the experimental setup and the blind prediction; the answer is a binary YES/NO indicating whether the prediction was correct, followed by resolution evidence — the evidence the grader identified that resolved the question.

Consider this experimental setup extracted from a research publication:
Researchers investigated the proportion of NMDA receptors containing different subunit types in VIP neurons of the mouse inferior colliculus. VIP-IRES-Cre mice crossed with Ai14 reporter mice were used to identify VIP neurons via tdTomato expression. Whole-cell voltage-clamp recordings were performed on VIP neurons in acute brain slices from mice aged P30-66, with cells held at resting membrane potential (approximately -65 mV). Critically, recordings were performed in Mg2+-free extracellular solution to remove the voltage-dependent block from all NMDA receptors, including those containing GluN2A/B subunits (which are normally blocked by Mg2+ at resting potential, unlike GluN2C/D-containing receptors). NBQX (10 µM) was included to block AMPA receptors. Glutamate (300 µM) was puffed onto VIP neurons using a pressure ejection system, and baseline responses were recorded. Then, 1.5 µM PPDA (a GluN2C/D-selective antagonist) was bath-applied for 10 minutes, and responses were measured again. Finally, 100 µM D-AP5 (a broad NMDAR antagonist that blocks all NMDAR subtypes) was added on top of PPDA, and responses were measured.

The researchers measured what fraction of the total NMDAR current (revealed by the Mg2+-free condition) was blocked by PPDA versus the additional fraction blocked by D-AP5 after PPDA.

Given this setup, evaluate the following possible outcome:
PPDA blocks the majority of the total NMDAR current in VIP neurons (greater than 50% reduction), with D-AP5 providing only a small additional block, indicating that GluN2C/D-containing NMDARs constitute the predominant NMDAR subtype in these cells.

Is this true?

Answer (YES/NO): YES